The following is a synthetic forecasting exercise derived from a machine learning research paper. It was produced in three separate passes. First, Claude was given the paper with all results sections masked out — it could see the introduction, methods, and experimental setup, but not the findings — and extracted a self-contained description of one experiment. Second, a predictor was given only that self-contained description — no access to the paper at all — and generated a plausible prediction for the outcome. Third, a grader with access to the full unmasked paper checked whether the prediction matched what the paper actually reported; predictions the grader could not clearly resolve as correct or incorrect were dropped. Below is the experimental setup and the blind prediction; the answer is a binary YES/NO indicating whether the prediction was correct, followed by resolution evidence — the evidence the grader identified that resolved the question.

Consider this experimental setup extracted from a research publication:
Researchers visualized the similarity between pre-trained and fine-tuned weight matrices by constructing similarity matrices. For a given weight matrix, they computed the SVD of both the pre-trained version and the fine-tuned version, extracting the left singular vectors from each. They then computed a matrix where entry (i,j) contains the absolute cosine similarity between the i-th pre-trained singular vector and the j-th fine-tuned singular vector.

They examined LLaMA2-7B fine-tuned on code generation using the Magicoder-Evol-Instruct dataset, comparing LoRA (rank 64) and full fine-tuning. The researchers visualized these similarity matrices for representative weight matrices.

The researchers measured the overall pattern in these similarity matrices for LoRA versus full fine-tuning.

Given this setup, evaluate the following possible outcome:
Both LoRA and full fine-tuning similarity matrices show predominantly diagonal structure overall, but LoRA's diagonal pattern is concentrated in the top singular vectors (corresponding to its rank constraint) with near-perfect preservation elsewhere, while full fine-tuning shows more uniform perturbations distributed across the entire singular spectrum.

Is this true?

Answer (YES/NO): NO